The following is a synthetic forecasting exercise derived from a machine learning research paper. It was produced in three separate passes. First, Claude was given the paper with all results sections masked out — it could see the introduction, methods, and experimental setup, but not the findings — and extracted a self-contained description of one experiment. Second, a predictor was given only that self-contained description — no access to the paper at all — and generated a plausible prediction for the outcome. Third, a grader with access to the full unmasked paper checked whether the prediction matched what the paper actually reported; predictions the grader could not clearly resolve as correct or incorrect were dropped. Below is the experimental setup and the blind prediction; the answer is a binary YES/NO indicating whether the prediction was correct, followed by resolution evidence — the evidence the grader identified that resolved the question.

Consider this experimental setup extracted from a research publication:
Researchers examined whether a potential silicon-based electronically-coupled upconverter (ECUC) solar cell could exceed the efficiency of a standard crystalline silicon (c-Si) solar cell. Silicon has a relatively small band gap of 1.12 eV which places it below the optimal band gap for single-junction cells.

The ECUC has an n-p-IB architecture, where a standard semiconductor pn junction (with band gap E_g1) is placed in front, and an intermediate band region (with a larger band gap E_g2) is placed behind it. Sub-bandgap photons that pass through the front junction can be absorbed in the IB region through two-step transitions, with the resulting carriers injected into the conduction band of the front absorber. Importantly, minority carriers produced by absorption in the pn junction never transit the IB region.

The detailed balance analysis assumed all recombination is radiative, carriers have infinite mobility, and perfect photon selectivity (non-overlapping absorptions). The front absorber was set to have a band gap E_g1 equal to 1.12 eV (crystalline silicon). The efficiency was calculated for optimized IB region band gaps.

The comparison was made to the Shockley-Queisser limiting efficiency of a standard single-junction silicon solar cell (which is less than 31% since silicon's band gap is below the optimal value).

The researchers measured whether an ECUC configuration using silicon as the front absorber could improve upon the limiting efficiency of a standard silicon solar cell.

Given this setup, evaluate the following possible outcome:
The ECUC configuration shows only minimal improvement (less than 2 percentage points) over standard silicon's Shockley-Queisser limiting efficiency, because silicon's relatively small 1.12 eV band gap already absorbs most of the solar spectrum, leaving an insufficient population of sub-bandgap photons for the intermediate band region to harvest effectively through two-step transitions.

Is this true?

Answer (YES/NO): NO